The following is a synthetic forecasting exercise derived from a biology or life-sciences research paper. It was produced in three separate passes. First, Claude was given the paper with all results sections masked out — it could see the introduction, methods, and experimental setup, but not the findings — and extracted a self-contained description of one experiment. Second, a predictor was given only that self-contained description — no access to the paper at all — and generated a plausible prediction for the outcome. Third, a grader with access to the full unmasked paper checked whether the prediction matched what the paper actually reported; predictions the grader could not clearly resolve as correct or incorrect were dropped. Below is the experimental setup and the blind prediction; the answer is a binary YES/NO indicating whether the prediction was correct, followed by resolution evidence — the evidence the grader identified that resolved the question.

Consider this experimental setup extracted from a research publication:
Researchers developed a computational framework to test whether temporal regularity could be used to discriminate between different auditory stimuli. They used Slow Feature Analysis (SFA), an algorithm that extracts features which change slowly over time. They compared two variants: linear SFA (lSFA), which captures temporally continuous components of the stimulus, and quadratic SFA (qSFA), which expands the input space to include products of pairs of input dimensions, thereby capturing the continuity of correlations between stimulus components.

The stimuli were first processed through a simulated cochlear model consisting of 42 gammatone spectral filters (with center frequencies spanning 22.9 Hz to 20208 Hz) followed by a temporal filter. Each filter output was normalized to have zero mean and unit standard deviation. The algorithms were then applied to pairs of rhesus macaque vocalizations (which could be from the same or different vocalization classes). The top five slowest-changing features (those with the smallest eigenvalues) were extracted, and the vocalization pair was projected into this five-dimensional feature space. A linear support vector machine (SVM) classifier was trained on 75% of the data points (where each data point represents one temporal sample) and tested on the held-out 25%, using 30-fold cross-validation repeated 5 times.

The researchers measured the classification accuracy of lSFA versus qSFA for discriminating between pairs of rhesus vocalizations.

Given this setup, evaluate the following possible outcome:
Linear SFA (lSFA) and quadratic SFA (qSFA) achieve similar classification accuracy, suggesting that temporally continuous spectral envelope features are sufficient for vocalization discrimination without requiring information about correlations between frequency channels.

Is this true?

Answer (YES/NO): NO